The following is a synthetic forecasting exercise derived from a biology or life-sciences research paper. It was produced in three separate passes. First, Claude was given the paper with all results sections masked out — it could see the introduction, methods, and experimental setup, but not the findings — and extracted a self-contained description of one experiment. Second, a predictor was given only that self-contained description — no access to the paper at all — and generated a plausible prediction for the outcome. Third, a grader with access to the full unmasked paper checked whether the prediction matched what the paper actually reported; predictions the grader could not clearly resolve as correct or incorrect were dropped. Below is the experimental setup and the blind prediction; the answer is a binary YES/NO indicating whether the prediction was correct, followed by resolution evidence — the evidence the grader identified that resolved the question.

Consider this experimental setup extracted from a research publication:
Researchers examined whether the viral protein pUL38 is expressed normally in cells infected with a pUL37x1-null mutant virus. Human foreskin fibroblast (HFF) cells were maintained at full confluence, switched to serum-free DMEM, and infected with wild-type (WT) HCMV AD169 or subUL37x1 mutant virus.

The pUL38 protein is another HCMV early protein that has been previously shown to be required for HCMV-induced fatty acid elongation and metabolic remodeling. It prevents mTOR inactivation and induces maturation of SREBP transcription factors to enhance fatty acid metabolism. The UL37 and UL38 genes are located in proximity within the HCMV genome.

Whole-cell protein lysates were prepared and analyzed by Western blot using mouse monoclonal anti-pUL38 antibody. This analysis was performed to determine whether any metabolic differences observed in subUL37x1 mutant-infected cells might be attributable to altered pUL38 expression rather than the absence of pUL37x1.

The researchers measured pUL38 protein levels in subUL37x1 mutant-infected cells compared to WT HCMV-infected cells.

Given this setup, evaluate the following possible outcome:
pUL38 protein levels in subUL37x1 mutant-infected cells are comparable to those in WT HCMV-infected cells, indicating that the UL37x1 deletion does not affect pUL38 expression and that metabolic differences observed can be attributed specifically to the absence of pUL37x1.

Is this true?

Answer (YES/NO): YES